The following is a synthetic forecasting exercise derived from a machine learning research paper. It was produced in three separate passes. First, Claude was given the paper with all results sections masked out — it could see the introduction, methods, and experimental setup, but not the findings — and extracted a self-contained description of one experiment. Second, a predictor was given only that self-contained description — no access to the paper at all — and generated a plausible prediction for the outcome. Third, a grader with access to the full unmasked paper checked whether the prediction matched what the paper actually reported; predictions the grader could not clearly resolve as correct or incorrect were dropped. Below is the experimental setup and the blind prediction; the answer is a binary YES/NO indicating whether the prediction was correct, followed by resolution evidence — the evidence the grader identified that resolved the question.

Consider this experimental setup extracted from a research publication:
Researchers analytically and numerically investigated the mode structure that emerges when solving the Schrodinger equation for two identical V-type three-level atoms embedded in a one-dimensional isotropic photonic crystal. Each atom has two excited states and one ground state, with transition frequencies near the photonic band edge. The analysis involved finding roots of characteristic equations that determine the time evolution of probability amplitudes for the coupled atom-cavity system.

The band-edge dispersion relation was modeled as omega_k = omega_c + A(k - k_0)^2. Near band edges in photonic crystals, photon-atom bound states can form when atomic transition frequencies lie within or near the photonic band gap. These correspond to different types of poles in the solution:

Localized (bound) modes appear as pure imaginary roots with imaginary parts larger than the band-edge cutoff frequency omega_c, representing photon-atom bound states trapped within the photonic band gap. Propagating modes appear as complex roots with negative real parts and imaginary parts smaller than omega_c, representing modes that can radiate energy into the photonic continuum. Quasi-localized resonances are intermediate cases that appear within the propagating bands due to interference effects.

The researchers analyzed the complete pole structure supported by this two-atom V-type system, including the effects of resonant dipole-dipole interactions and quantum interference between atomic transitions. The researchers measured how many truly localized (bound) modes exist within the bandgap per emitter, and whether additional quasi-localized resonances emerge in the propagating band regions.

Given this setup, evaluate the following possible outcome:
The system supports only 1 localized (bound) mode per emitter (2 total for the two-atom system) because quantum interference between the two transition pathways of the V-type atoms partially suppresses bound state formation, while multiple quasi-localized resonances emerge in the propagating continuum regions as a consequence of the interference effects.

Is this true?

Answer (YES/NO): NO